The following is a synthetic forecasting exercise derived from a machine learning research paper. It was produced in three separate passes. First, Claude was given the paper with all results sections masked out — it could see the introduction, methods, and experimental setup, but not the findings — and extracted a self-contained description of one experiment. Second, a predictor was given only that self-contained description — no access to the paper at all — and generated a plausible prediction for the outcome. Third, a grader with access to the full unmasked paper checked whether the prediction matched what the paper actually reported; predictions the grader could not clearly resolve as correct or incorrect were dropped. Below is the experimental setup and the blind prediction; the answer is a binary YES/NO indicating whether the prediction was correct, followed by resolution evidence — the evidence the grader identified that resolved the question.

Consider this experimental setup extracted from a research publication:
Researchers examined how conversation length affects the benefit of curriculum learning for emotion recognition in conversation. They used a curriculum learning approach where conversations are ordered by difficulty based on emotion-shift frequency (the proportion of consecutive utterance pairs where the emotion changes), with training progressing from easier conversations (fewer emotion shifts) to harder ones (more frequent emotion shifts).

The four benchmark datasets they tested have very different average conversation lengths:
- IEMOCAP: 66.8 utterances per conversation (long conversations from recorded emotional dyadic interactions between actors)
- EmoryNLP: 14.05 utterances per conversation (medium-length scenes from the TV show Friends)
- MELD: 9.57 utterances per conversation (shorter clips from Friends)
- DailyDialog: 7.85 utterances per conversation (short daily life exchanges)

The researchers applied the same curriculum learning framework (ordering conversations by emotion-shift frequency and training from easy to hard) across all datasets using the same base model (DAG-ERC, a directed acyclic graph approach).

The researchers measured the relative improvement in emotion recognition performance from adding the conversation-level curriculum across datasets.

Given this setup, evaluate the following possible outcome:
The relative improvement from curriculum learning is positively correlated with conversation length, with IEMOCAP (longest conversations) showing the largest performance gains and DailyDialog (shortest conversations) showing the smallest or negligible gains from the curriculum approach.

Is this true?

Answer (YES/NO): NO